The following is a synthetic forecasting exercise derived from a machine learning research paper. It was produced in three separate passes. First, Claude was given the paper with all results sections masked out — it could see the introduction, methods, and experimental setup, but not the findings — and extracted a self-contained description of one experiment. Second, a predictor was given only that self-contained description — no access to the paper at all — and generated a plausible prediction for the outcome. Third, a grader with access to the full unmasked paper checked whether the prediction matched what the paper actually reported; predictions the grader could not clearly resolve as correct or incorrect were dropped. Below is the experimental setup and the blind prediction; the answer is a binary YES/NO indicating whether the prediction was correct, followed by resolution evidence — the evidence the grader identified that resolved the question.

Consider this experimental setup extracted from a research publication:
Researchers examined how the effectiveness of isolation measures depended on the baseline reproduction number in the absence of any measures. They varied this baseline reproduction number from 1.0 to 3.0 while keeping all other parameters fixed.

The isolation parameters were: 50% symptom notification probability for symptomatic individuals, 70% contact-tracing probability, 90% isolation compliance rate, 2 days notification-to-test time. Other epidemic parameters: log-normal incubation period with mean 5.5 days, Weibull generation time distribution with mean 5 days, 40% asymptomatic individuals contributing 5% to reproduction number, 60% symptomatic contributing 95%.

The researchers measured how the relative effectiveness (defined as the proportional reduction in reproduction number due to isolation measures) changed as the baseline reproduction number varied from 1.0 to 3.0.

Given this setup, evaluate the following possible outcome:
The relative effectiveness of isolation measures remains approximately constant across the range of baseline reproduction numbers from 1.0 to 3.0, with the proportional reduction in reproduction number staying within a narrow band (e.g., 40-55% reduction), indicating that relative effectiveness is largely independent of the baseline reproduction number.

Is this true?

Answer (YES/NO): YES